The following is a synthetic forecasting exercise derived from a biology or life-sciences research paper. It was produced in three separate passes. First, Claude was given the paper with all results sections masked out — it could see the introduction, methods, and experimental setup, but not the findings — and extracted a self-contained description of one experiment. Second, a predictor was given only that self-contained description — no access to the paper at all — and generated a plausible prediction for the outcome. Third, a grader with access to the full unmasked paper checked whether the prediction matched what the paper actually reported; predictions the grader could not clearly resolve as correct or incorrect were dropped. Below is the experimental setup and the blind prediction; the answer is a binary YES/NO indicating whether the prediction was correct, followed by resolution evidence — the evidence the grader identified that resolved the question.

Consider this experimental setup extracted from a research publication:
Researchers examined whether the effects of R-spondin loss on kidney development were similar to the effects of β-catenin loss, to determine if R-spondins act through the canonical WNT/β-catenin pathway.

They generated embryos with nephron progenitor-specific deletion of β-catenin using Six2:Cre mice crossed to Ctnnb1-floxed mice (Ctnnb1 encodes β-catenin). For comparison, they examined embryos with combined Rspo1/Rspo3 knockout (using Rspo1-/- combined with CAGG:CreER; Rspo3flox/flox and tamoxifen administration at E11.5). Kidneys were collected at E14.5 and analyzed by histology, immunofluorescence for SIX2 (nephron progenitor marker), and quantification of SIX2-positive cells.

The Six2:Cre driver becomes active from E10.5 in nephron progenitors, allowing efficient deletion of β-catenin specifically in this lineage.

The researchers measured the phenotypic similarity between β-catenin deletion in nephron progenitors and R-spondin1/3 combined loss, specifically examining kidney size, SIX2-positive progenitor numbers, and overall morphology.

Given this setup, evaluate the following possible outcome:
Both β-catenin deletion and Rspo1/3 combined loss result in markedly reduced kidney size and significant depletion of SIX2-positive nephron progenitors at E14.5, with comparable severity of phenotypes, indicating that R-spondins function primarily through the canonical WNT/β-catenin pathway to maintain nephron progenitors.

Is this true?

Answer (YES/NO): YES